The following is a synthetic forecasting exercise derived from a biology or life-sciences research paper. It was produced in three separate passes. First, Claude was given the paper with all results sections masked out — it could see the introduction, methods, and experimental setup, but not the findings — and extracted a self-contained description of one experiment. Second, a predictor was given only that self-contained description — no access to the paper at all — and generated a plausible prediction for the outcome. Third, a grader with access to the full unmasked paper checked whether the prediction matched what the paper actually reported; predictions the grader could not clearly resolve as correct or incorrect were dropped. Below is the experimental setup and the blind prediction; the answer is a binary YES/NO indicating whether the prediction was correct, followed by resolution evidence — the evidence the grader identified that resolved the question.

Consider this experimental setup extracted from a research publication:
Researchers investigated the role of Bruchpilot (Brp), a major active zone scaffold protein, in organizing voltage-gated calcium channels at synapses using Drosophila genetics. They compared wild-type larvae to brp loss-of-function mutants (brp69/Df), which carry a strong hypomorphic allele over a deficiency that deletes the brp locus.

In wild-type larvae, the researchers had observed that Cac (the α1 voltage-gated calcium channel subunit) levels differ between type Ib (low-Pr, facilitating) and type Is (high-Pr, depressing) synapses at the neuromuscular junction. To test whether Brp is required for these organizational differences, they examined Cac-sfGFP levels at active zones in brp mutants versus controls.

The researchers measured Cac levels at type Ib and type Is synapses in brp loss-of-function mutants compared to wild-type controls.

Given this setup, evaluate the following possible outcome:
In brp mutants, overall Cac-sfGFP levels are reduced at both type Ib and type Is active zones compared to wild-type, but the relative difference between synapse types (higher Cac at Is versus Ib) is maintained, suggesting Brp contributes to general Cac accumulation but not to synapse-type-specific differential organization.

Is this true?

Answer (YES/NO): NO